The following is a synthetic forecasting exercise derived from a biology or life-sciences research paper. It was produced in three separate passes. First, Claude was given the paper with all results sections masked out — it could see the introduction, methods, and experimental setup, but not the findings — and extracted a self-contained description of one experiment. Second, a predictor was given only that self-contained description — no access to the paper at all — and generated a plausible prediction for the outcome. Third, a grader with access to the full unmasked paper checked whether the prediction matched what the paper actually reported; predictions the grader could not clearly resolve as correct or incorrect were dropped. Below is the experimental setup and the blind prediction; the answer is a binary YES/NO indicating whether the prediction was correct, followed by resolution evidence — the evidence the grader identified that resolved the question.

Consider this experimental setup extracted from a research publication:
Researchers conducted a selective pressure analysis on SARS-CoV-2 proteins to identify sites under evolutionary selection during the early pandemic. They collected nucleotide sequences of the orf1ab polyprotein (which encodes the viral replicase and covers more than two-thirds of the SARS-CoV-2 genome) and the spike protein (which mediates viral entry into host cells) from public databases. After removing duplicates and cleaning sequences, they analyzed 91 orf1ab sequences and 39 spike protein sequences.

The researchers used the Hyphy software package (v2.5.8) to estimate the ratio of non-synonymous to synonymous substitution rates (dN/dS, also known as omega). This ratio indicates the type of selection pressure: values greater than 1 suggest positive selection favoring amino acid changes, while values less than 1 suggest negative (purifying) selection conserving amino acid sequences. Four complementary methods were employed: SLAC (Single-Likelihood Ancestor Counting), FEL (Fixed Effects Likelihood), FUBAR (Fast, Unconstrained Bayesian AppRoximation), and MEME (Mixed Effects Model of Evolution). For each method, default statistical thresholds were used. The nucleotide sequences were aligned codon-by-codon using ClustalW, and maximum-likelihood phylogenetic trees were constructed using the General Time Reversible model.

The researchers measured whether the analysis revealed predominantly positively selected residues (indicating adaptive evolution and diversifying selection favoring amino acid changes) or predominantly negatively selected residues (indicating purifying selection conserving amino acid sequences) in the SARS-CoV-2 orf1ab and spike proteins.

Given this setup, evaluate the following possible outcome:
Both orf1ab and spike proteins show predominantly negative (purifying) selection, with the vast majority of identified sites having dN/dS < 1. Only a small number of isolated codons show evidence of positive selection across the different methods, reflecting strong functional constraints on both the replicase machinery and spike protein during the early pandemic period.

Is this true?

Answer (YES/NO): YES